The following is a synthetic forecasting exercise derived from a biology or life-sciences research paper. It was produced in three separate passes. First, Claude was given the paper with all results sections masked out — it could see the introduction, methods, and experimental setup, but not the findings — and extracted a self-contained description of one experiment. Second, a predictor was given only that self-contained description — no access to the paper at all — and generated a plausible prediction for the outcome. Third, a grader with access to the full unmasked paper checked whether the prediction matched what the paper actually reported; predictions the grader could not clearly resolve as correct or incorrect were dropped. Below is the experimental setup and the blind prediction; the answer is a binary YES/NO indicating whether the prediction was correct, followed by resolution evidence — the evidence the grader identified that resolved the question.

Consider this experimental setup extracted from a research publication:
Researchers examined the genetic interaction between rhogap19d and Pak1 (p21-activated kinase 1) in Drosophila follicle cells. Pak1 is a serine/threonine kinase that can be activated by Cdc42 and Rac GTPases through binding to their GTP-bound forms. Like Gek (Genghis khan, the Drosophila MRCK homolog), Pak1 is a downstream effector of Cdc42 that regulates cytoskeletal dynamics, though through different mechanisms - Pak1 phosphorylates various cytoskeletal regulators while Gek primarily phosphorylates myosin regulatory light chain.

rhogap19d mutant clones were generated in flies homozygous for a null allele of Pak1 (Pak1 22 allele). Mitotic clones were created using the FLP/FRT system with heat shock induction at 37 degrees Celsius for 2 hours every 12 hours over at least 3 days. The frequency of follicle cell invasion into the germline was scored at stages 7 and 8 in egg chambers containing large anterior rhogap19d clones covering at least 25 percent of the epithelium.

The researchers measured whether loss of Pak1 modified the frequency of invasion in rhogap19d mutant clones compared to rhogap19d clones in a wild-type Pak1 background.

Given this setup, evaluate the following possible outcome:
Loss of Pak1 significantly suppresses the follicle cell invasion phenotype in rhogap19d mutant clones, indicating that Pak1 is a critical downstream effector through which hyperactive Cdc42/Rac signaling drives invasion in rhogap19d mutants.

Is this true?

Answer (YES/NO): NO